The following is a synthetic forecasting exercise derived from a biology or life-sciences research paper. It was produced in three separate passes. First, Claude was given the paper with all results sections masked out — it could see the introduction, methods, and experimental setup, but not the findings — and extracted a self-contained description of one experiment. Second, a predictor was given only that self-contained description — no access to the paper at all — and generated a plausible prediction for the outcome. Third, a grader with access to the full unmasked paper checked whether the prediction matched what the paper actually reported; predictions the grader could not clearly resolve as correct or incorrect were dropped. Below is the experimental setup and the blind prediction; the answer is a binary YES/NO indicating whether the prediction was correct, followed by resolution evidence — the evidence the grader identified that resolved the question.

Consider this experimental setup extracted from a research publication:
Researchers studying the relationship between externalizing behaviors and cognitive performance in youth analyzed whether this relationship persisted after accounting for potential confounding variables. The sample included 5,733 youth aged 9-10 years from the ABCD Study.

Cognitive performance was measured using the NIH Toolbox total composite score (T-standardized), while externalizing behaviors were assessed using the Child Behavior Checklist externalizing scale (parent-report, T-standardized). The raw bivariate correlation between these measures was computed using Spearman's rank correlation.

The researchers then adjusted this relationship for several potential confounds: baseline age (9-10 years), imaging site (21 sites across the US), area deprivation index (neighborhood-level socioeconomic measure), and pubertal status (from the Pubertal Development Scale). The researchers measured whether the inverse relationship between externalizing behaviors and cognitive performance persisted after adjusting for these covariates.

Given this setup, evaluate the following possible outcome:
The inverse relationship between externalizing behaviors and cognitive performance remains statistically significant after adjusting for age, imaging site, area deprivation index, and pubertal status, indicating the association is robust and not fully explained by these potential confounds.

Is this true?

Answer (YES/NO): YES